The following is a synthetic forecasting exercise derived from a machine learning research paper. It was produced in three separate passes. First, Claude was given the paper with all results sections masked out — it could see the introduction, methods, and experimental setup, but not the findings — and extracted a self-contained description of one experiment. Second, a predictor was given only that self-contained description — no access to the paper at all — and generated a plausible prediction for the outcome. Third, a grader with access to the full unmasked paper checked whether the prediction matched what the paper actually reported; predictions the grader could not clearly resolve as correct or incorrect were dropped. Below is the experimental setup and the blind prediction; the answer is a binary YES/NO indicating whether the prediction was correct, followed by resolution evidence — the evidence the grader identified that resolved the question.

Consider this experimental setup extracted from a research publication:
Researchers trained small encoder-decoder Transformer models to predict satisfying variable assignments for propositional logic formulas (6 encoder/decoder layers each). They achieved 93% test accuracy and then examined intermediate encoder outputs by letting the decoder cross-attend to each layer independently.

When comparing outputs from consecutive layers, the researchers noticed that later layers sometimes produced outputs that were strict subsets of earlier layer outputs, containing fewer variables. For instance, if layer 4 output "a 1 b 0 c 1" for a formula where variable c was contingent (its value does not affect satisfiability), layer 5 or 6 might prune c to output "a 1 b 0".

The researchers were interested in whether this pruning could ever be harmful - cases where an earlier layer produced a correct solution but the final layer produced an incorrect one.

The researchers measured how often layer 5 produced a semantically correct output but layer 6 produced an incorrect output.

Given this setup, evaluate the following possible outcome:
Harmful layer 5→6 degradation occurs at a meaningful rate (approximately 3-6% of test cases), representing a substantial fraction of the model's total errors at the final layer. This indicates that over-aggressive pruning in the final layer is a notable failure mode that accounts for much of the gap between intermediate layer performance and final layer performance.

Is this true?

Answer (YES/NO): NO